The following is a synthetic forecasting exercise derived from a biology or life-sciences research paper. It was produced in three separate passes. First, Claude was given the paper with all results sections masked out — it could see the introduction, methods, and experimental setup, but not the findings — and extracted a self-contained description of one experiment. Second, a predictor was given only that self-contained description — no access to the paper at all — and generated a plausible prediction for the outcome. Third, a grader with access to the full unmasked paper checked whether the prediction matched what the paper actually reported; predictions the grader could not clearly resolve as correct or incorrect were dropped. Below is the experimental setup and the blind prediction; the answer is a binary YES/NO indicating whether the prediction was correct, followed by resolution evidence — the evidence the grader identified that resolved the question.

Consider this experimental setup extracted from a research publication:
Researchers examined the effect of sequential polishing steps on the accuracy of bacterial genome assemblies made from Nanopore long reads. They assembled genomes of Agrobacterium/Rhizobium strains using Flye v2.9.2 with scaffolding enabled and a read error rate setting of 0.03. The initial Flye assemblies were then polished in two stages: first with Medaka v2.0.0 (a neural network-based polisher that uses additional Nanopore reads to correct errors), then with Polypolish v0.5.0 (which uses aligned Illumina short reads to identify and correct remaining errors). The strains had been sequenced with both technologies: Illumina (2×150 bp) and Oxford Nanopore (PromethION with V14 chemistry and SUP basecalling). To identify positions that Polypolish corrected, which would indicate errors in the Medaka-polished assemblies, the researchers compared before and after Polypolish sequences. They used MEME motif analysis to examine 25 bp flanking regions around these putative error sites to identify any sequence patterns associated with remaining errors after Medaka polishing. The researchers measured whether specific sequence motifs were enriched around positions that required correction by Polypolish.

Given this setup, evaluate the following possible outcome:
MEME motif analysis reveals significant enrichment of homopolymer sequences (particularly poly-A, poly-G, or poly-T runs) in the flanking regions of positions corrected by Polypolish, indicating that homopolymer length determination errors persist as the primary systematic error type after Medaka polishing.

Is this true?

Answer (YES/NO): NO